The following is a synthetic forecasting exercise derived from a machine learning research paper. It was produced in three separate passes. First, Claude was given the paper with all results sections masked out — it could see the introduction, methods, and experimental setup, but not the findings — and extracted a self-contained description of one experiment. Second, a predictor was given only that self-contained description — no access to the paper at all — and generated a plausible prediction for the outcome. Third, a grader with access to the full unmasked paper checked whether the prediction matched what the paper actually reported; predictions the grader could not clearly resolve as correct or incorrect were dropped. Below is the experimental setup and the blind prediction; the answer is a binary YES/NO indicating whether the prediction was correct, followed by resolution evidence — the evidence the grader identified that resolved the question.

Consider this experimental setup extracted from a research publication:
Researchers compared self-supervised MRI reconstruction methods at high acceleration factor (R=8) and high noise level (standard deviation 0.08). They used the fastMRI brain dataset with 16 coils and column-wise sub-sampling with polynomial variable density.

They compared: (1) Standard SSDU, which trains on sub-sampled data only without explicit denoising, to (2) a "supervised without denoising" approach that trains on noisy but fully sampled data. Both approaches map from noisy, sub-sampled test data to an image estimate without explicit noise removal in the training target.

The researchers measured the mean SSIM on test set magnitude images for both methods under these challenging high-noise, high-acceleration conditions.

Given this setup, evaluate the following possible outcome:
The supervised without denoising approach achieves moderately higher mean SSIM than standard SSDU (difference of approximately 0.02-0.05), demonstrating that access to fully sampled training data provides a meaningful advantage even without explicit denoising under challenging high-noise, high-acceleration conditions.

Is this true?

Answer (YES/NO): NO